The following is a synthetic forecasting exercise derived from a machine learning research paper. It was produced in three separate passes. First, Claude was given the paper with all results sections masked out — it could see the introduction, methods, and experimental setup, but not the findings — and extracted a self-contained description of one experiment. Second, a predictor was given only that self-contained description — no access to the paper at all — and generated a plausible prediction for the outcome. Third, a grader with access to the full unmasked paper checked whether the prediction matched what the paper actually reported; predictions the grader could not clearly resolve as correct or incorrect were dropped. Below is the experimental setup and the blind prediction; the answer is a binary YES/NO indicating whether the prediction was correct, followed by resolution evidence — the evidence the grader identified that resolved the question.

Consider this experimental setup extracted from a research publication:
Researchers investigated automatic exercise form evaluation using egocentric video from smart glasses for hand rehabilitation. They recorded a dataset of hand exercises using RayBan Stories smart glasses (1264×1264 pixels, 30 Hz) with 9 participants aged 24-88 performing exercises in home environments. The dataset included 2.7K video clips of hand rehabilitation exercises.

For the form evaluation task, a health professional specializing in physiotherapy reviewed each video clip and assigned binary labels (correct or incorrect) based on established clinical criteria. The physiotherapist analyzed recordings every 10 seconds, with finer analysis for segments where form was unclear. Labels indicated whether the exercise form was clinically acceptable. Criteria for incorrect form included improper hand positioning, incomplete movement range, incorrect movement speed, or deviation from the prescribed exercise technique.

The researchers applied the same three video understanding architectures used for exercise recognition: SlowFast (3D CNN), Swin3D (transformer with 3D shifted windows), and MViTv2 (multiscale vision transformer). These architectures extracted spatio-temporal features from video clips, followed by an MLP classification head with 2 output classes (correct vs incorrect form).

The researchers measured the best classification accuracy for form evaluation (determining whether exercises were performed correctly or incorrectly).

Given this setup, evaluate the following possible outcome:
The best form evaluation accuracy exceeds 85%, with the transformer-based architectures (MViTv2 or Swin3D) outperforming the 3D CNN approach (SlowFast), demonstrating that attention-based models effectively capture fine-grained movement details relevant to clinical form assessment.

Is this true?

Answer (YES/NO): NO